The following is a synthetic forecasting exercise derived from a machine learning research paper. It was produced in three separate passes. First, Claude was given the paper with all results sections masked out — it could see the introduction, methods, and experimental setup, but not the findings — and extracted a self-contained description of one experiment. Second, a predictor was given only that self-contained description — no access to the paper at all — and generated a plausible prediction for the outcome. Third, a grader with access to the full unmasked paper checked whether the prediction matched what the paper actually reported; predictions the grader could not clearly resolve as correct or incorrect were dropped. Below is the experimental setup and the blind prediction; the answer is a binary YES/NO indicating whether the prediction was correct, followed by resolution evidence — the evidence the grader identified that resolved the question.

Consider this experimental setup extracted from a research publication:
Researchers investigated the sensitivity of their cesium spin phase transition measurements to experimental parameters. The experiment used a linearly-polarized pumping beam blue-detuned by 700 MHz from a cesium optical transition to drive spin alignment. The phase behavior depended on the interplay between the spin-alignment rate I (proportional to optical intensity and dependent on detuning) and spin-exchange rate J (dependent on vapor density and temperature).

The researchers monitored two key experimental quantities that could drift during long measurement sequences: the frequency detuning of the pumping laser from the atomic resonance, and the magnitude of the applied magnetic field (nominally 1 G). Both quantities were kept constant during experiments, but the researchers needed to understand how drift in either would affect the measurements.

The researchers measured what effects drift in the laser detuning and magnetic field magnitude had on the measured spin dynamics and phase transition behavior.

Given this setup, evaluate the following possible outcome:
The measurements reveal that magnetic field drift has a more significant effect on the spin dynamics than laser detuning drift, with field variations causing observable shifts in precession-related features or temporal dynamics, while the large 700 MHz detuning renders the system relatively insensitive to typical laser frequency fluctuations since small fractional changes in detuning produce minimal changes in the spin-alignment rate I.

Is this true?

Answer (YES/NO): NO